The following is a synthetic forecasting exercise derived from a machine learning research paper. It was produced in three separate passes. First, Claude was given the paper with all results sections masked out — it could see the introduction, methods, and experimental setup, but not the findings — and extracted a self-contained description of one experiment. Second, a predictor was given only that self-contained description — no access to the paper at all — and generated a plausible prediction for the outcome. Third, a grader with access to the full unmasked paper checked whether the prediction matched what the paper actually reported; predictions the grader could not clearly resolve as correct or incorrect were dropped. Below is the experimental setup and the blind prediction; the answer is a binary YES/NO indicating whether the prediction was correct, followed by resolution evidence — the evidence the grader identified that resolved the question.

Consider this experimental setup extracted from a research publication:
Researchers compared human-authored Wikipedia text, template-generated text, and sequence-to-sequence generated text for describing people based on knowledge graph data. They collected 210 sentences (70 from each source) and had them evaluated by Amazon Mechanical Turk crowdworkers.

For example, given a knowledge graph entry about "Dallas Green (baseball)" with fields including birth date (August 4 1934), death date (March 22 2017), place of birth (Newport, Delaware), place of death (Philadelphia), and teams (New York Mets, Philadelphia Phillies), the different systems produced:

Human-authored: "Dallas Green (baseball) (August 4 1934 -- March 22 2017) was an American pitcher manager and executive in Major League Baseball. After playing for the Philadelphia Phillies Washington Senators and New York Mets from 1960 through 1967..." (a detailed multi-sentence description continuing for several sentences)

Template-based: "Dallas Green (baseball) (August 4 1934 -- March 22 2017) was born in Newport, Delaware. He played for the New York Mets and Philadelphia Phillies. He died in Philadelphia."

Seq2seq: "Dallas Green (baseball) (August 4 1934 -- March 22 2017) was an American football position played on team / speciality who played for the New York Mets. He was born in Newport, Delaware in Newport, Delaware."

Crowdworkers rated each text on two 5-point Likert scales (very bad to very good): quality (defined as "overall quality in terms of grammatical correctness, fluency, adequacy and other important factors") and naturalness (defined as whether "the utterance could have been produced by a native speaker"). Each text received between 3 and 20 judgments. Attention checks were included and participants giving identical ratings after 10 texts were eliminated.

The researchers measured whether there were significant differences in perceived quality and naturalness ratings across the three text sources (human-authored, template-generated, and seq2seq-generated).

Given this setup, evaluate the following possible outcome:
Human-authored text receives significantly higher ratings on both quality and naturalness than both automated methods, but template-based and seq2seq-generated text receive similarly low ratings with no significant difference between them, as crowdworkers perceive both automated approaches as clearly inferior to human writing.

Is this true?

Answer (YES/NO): NO